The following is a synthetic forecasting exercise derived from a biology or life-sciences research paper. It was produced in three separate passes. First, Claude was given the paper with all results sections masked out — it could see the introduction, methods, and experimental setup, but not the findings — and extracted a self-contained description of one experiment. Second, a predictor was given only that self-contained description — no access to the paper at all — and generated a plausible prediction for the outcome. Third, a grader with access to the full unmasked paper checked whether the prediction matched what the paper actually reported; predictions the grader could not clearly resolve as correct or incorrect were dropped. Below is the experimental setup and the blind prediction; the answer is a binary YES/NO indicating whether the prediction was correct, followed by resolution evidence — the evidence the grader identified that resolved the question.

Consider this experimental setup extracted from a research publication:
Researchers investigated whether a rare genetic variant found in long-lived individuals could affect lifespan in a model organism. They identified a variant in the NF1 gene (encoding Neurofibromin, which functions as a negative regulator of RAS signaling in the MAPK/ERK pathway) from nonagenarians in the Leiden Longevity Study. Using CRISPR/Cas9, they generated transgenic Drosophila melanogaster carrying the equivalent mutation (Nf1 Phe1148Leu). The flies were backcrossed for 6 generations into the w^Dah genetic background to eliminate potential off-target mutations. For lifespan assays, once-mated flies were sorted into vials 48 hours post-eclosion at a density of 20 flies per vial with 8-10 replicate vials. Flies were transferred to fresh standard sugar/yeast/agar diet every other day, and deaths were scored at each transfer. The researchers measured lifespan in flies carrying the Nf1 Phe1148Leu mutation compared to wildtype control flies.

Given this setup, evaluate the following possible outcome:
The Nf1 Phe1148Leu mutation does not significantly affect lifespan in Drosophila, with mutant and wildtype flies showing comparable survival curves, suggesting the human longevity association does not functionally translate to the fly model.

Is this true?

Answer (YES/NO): NO